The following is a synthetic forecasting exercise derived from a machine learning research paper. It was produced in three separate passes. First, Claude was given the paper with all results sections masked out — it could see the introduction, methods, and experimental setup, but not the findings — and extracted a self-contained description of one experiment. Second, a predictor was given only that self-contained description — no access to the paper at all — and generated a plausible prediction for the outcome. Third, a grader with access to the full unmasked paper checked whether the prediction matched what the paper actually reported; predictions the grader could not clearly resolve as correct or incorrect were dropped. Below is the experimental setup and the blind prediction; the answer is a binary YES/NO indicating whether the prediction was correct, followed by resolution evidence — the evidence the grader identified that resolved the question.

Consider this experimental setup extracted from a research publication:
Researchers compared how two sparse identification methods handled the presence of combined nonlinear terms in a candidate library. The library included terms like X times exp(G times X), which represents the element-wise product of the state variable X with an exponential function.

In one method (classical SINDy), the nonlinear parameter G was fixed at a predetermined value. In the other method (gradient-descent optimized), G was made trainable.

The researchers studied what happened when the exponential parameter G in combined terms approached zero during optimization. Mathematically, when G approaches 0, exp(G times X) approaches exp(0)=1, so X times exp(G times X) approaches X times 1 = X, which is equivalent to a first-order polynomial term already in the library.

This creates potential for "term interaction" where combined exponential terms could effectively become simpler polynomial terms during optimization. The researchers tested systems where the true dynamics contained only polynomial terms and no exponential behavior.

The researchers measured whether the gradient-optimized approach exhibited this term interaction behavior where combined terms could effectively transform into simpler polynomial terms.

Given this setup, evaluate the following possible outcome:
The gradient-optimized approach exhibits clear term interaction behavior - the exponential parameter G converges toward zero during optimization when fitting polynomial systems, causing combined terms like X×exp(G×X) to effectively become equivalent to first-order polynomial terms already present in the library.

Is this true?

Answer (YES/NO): YES